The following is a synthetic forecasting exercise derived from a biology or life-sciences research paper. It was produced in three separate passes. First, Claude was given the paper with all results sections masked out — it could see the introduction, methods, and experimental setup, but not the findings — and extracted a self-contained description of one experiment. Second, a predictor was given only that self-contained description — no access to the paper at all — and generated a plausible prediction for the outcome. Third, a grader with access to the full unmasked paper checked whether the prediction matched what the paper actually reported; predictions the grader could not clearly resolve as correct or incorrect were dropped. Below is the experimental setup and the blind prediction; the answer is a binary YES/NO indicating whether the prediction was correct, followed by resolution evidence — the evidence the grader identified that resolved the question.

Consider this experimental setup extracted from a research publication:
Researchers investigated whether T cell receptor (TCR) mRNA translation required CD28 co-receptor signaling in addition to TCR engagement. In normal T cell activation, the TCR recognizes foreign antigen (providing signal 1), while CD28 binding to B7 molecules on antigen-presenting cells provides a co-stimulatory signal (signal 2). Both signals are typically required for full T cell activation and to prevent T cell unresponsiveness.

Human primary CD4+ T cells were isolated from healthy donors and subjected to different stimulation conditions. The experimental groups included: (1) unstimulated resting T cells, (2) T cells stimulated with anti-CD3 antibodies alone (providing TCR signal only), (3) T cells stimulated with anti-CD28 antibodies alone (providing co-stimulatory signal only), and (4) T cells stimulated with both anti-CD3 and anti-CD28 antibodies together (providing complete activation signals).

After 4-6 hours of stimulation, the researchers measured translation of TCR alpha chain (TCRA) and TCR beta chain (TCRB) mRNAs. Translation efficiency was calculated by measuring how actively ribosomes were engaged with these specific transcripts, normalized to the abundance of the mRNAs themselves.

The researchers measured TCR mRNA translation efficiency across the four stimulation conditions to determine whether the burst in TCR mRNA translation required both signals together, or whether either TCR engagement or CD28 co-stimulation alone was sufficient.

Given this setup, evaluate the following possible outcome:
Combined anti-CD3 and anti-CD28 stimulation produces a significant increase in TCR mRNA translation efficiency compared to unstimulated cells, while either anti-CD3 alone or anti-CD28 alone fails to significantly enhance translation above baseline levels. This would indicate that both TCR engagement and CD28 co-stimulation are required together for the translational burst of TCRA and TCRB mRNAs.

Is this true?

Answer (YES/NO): NO